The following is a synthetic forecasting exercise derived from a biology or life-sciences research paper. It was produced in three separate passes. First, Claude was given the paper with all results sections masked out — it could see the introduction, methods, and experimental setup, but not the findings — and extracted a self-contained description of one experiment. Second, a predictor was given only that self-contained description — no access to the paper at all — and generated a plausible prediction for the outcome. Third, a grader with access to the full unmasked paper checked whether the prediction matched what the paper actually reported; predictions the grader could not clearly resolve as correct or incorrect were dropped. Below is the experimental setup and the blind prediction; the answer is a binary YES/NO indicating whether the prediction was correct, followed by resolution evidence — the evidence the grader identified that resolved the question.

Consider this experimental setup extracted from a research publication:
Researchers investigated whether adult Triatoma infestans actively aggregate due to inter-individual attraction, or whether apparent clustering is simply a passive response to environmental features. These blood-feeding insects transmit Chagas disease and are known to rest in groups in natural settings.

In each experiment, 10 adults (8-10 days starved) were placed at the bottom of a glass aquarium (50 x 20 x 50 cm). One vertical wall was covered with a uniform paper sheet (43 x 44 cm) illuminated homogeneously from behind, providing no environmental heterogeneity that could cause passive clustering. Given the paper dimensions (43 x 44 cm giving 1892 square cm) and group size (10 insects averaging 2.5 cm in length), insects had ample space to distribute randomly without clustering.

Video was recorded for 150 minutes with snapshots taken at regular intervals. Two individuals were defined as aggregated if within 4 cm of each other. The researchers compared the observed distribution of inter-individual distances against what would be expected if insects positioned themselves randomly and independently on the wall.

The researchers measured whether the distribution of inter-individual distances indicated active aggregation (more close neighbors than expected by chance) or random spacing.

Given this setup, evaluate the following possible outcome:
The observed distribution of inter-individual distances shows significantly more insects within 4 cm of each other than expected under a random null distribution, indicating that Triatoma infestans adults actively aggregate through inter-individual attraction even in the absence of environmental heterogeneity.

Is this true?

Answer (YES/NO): YES